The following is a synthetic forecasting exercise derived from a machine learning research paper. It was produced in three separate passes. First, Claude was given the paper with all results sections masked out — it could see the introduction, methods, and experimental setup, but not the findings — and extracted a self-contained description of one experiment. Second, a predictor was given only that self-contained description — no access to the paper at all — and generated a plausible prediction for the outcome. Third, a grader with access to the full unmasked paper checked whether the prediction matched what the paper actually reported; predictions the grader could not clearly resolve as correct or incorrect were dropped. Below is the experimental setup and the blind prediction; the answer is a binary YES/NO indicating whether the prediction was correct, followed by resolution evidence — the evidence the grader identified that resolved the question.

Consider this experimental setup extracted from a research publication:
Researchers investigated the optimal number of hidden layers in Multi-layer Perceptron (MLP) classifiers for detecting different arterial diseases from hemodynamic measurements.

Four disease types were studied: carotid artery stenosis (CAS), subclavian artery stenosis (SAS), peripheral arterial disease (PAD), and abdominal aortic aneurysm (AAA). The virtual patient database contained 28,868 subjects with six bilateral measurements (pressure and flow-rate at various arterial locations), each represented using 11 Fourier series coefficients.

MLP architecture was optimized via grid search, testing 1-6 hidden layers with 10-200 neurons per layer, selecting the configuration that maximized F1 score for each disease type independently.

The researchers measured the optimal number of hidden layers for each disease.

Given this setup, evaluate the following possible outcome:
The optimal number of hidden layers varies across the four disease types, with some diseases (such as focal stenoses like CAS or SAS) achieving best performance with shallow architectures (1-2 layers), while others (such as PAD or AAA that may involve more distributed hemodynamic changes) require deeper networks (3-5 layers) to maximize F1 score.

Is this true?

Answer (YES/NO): NO